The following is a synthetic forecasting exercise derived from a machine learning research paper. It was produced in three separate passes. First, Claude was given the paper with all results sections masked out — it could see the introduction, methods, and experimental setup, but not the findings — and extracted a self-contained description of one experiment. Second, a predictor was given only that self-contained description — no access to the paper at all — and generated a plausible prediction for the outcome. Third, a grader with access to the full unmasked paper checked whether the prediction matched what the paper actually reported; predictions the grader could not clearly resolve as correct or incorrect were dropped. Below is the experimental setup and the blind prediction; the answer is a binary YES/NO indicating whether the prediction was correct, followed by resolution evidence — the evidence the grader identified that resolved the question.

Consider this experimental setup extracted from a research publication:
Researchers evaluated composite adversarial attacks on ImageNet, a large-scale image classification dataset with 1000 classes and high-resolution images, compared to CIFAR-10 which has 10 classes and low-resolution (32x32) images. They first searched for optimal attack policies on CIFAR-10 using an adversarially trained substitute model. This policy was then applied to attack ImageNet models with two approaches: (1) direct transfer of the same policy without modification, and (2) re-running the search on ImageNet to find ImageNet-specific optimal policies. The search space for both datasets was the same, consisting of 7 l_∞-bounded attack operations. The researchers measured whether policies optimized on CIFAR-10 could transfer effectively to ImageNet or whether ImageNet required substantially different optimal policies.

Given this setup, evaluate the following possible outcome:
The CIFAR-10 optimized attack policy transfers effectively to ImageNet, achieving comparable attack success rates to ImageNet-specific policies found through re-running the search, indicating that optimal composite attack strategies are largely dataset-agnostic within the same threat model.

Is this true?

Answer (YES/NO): YES